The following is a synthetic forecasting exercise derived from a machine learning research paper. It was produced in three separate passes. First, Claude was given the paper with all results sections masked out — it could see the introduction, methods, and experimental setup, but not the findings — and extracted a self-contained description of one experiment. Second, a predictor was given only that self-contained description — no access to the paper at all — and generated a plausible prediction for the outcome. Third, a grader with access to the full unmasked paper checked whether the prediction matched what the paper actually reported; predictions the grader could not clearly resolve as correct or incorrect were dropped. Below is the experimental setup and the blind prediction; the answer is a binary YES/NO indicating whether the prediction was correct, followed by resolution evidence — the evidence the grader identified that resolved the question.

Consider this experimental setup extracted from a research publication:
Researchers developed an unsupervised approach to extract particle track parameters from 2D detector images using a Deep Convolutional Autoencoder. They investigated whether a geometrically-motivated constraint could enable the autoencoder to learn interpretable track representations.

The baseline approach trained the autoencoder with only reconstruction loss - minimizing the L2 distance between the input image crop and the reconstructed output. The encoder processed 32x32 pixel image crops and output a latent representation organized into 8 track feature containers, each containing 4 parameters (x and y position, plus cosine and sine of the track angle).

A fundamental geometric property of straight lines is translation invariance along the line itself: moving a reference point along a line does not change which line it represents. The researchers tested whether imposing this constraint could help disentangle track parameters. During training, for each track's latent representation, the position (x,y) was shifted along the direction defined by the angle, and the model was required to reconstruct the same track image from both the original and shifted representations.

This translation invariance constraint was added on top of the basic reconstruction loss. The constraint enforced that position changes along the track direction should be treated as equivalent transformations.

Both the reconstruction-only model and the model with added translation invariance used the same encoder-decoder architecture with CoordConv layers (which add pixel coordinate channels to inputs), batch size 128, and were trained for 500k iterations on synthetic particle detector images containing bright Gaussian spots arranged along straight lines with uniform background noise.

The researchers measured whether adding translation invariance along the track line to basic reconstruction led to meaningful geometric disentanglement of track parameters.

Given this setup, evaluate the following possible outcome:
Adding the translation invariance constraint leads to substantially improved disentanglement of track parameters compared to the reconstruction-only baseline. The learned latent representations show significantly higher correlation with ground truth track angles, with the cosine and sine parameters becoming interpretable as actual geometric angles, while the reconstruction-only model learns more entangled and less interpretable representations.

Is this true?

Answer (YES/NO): NO